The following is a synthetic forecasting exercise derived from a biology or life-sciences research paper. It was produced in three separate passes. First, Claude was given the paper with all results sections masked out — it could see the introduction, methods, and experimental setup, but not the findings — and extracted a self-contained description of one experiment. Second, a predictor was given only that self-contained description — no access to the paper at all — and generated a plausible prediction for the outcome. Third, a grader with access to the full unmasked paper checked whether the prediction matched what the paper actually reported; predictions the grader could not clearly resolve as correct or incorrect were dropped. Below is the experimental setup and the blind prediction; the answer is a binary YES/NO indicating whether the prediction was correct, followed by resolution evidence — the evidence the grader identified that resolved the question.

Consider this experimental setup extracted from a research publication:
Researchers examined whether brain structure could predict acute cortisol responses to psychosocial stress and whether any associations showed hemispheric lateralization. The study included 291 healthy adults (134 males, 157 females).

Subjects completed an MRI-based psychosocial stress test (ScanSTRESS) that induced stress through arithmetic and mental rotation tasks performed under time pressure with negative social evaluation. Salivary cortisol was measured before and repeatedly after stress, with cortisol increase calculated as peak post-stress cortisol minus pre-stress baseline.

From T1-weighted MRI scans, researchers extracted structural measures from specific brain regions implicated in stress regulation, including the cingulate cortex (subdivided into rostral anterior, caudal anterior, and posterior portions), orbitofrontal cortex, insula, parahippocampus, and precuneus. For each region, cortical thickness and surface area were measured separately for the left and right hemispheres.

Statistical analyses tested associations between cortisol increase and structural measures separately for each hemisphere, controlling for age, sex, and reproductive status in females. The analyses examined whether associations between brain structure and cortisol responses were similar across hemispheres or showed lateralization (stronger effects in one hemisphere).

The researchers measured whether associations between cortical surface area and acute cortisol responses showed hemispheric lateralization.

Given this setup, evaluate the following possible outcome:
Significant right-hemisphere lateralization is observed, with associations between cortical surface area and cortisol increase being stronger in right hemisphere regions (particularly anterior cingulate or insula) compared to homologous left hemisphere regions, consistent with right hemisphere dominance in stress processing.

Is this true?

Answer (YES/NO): NO